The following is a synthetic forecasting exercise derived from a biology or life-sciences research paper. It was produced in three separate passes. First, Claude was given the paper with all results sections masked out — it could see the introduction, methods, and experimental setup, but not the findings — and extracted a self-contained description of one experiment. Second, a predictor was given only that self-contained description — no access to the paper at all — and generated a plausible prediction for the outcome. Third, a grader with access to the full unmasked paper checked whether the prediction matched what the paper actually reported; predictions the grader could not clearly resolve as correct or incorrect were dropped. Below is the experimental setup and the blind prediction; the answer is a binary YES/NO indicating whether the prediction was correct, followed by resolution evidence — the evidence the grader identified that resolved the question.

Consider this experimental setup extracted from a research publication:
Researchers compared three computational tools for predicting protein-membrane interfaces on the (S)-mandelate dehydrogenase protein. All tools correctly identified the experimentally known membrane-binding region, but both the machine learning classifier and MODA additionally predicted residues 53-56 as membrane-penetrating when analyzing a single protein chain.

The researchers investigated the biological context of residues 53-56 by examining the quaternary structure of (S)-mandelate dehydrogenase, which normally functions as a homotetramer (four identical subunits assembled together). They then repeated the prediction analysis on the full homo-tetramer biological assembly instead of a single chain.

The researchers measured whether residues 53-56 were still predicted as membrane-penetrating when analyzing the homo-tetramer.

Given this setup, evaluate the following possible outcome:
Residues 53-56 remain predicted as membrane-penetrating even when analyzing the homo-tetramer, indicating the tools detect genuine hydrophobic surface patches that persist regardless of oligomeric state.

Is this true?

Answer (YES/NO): NO